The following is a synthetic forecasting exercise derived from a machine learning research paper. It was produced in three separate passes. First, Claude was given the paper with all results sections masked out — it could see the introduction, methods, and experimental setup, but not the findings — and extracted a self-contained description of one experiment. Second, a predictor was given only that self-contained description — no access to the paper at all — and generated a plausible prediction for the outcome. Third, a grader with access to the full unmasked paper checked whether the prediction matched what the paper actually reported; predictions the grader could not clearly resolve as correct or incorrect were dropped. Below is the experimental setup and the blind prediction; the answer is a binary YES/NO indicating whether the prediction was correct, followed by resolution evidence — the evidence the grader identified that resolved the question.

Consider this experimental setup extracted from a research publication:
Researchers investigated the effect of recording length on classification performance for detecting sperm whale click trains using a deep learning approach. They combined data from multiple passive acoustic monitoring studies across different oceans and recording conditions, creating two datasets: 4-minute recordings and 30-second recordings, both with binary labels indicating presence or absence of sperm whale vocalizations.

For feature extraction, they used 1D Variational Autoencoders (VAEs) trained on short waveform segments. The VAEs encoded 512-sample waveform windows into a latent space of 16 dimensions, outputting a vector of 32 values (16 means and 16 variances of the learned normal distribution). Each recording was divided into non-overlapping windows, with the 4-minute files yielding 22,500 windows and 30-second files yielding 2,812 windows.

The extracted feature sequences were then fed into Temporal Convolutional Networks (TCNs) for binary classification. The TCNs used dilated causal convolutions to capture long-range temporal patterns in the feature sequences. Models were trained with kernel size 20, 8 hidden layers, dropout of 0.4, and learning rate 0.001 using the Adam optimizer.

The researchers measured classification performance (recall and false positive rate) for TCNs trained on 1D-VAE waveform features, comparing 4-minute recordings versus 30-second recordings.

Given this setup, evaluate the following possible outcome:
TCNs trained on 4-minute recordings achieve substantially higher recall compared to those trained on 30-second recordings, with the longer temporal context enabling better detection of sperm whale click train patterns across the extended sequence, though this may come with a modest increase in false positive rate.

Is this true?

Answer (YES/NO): NO